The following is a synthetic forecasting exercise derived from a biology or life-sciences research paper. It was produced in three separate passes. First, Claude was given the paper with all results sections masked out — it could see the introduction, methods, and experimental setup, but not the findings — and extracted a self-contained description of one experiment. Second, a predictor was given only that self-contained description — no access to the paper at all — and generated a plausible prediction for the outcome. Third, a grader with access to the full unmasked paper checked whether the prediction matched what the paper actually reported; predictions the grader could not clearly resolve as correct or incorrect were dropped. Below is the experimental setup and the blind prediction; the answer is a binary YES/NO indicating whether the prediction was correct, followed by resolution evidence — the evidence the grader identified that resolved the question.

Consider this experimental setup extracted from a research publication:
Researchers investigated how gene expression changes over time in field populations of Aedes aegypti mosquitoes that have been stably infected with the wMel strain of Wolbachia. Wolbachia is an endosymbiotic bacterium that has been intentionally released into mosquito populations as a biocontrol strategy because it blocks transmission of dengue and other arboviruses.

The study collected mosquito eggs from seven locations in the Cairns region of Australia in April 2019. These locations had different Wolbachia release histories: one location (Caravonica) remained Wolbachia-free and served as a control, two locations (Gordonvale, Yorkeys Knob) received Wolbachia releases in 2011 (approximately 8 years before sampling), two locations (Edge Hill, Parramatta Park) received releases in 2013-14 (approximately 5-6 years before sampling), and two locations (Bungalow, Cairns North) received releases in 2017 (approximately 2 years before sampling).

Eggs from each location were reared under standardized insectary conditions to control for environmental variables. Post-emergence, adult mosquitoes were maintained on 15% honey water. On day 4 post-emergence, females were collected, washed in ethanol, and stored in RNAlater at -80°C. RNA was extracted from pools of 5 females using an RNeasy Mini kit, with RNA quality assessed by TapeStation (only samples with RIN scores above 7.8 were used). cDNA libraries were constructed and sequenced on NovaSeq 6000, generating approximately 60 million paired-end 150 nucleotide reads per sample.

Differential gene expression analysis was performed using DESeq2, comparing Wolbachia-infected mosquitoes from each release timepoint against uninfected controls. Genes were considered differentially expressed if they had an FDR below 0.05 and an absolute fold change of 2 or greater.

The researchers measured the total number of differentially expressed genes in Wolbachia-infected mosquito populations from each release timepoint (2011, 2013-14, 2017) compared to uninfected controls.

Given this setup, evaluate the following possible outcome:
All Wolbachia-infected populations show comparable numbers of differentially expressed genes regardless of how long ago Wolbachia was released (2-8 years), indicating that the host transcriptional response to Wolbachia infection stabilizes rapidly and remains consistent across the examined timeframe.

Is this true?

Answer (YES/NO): NO